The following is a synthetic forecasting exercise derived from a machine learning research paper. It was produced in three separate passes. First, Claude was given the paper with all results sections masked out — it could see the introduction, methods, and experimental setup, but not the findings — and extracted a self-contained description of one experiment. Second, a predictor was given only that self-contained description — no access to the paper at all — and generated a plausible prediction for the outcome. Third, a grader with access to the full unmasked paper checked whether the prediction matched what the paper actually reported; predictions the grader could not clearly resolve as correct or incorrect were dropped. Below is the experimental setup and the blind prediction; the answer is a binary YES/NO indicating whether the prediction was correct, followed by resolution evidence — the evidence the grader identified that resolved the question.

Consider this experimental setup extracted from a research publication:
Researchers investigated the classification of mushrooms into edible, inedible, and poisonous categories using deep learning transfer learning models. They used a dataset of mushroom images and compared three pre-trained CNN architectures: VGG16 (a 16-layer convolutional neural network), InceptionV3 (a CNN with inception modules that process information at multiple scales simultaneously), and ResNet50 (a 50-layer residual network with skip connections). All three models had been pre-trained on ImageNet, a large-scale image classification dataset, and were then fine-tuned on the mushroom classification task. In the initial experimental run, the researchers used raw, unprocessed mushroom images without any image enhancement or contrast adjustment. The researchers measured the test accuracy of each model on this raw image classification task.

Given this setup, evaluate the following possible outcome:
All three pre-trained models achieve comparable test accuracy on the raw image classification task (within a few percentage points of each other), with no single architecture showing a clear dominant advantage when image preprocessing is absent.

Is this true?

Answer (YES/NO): NO